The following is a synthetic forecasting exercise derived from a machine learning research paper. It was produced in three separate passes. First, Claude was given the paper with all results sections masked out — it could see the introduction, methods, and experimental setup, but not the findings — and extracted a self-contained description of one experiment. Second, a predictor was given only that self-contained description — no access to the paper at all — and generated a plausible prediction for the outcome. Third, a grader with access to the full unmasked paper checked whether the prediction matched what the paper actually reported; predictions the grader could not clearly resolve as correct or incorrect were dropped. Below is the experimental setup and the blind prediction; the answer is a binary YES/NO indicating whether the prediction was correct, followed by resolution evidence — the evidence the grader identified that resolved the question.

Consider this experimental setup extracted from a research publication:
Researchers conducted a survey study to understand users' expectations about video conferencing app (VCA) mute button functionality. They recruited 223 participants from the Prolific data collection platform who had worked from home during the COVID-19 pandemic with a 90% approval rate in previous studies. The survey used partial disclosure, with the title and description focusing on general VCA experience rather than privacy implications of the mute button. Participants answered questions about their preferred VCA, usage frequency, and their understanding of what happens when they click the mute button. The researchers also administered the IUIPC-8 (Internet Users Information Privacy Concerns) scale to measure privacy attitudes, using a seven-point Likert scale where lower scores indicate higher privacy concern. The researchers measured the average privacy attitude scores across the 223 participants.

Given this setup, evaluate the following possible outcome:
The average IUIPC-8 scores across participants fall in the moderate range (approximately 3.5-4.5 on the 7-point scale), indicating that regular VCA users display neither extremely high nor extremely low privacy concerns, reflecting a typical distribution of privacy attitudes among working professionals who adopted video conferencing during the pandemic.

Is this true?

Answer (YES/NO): NO